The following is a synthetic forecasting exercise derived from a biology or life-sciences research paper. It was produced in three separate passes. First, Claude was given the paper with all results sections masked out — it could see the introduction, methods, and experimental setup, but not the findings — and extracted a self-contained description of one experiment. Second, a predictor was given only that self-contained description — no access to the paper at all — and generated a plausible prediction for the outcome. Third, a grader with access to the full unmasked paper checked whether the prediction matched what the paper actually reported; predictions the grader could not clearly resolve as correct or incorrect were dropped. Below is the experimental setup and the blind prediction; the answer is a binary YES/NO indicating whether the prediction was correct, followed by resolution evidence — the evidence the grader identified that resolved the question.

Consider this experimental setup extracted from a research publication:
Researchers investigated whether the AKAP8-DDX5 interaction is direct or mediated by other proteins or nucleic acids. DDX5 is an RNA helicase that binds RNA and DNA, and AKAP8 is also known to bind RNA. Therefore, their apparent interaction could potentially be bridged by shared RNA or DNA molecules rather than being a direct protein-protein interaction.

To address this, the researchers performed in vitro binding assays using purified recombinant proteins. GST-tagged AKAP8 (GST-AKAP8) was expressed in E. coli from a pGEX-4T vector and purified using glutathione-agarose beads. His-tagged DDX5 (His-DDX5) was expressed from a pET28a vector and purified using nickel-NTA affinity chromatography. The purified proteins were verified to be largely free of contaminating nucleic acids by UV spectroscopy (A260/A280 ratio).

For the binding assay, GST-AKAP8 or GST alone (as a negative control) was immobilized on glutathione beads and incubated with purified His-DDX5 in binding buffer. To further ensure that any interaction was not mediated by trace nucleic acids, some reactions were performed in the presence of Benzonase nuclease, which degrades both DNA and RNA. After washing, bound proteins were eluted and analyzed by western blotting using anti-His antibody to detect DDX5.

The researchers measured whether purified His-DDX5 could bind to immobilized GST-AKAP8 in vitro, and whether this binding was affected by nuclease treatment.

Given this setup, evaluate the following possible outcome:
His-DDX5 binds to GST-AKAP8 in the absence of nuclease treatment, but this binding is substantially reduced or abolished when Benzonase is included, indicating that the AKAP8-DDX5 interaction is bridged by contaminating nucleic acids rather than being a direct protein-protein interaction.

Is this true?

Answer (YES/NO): NO